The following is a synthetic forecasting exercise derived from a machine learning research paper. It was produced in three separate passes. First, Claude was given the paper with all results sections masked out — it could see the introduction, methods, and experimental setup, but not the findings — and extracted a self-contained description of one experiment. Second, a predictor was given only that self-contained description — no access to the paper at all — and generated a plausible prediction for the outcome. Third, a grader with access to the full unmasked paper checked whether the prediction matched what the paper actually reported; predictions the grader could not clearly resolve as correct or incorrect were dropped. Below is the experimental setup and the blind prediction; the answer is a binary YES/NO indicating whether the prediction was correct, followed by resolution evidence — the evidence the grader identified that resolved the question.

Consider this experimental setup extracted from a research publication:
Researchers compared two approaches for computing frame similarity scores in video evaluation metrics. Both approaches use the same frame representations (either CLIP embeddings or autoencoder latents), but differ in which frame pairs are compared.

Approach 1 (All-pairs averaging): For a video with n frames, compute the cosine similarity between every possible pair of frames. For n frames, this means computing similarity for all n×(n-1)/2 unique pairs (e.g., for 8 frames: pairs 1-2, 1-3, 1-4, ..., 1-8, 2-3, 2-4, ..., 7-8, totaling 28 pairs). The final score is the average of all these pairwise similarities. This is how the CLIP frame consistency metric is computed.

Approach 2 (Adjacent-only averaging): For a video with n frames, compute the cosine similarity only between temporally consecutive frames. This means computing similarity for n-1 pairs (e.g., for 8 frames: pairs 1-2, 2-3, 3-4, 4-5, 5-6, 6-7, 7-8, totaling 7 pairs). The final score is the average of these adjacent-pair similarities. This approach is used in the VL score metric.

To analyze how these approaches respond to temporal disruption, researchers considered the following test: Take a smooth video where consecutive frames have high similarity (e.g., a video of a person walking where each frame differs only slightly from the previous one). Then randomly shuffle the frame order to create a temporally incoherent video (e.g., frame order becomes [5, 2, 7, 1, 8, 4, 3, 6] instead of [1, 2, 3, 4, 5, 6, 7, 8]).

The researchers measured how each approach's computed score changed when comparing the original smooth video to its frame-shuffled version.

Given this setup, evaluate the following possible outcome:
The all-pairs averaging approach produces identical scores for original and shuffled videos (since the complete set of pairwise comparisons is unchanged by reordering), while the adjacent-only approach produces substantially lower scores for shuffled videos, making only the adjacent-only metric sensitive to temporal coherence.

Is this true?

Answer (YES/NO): YES